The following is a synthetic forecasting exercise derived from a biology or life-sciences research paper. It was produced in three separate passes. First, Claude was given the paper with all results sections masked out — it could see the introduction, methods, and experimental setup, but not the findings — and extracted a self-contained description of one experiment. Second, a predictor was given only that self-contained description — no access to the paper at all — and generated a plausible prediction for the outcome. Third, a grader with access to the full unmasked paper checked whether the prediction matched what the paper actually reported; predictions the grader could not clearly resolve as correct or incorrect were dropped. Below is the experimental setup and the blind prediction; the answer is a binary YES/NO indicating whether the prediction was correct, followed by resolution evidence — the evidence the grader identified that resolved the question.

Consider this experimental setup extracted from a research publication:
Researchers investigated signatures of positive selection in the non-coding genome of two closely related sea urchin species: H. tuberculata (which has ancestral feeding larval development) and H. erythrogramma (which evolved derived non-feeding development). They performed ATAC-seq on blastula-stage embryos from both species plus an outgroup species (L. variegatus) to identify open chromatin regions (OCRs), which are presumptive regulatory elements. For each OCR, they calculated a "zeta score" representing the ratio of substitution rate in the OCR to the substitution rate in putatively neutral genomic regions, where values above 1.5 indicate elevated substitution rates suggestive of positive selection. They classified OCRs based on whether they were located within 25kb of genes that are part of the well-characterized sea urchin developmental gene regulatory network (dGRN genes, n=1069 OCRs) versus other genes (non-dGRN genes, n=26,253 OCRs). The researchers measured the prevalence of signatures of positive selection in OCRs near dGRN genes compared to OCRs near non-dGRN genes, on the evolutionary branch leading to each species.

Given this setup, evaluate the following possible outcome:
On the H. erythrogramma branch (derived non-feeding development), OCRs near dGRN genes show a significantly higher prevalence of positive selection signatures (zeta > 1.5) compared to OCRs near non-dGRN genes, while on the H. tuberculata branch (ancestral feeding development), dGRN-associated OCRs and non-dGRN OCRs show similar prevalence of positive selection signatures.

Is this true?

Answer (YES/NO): NO